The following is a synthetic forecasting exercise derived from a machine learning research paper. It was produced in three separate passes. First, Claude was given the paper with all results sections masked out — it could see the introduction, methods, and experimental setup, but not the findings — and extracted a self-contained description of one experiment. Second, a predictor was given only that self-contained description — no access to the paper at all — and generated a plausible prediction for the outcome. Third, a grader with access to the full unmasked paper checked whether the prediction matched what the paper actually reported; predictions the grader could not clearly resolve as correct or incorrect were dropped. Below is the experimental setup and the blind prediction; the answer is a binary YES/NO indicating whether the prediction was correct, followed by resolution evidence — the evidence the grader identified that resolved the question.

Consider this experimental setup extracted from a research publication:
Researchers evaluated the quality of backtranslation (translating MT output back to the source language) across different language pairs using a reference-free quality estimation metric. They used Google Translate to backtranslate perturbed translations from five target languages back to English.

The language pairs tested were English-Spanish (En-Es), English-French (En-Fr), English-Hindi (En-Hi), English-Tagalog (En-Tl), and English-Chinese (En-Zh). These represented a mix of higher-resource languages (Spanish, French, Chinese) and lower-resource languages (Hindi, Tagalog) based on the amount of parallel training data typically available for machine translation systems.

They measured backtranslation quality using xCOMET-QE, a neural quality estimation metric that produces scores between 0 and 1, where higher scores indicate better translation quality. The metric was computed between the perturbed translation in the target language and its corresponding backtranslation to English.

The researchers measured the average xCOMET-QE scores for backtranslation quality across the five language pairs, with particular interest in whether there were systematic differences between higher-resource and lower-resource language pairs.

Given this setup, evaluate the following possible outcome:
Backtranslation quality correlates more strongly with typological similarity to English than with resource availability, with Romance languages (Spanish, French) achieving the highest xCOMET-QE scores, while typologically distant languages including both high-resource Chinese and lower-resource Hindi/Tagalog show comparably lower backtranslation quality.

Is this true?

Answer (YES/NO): NO